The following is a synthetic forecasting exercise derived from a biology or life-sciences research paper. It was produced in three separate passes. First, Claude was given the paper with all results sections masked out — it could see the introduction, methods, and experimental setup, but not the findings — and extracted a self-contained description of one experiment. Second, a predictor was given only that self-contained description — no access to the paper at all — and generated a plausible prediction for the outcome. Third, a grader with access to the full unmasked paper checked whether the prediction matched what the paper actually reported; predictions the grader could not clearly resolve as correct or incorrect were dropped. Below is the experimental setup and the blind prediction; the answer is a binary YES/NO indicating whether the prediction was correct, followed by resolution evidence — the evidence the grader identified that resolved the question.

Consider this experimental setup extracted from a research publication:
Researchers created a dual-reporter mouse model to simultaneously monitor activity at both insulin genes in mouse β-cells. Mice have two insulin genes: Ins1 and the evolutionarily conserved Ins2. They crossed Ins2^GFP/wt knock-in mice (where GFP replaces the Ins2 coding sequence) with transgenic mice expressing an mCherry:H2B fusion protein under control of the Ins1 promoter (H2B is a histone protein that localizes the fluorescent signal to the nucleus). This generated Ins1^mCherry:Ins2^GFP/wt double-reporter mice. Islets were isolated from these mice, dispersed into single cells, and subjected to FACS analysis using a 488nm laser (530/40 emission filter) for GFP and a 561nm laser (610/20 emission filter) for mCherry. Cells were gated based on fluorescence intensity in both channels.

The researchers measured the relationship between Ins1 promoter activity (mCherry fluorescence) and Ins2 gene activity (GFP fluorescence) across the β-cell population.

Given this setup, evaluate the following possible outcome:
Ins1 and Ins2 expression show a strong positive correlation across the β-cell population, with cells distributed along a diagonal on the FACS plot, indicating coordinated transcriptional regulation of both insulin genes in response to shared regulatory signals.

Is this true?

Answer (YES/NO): NO